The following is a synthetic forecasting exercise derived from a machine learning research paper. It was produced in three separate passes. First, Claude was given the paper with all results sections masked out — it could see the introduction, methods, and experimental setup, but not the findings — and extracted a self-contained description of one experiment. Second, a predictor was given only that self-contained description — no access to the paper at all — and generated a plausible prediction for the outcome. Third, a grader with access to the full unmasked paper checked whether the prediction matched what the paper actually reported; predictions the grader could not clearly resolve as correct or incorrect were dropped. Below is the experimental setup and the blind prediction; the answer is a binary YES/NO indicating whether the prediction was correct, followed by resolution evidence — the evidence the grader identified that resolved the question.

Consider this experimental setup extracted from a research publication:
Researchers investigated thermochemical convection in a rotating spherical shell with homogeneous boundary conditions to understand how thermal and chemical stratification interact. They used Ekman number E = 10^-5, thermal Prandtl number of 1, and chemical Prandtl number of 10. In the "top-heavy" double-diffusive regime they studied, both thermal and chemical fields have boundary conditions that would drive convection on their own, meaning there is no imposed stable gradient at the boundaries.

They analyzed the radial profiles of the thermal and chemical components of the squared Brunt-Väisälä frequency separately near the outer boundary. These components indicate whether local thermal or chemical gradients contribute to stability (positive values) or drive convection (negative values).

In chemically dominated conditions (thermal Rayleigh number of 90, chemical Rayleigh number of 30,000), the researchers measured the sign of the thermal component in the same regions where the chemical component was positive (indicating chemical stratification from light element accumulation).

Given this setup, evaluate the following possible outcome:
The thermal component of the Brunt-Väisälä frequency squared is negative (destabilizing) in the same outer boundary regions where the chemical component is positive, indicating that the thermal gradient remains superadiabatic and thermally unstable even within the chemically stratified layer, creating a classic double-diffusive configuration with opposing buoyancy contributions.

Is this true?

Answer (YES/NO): YES